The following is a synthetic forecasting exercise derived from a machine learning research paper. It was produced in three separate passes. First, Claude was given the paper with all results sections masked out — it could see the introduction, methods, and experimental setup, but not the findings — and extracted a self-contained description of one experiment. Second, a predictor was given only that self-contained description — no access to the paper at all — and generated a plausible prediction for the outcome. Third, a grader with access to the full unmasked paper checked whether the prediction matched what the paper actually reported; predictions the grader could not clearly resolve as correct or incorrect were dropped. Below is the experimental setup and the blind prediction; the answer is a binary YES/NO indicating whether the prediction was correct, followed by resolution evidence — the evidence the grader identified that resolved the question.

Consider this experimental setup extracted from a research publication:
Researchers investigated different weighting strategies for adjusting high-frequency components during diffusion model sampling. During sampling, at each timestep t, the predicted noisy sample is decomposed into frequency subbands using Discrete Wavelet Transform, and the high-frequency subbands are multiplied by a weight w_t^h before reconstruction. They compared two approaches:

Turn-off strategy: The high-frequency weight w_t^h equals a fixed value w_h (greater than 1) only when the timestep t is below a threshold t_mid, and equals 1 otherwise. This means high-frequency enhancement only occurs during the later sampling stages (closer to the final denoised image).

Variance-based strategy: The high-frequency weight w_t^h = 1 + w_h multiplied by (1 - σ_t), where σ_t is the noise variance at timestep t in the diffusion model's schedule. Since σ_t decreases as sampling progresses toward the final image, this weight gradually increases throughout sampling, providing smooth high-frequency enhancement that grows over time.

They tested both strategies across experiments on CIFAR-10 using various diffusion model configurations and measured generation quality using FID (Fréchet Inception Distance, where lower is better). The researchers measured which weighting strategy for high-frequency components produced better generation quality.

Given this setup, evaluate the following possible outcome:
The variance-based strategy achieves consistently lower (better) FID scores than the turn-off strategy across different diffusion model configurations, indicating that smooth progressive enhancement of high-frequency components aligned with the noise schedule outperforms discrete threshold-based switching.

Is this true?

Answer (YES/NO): NO